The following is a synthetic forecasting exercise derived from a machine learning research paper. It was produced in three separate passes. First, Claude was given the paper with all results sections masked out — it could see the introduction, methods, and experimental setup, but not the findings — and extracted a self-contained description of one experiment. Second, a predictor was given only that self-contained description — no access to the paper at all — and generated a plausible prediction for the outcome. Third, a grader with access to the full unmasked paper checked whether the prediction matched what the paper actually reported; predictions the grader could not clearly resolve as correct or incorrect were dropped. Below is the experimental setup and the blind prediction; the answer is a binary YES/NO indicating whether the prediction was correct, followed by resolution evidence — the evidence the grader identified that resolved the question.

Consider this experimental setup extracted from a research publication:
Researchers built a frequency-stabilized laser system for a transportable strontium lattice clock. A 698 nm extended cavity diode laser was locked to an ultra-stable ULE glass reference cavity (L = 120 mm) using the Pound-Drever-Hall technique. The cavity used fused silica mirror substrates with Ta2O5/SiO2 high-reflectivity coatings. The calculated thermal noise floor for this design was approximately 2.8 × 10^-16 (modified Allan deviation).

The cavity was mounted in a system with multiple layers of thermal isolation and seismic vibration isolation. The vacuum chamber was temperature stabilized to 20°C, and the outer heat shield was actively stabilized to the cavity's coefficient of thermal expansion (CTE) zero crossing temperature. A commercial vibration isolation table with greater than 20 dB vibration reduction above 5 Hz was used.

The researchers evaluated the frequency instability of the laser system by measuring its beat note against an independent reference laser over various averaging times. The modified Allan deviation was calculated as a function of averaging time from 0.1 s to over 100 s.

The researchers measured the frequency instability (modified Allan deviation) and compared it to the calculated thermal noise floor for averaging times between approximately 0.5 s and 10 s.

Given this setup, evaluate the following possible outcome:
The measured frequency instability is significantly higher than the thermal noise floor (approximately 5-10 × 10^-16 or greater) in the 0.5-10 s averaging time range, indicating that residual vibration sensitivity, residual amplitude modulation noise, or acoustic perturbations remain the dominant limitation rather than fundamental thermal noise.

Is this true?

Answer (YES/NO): NO